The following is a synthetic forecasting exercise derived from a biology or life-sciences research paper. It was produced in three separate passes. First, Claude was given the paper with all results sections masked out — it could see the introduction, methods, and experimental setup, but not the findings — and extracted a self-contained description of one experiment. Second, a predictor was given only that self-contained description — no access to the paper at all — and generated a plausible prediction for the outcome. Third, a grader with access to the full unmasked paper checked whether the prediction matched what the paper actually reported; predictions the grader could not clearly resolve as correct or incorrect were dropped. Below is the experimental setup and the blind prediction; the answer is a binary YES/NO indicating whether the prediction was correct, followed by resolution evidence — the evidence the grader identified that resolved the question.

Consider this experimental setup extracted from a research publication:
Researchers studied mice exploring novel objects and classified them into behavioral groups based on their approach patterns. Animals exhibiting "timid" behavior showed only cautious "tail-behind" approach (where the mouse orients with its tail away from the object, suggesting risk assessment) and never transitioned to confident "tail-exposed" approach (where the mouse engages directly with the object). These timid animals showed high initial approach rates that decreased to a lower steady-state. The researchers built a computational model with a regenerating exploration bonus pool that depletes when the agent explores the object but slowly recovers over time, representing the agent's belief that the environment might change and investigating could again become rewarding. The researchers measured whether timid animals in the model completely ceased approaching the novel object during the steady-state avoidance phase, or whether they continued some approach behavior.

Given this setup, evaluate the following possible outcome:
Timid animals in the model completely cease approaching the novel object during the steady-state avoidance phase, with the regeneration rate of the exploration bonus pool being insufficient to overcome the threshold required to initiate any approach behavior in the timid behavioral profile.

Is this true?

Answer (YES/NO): NO